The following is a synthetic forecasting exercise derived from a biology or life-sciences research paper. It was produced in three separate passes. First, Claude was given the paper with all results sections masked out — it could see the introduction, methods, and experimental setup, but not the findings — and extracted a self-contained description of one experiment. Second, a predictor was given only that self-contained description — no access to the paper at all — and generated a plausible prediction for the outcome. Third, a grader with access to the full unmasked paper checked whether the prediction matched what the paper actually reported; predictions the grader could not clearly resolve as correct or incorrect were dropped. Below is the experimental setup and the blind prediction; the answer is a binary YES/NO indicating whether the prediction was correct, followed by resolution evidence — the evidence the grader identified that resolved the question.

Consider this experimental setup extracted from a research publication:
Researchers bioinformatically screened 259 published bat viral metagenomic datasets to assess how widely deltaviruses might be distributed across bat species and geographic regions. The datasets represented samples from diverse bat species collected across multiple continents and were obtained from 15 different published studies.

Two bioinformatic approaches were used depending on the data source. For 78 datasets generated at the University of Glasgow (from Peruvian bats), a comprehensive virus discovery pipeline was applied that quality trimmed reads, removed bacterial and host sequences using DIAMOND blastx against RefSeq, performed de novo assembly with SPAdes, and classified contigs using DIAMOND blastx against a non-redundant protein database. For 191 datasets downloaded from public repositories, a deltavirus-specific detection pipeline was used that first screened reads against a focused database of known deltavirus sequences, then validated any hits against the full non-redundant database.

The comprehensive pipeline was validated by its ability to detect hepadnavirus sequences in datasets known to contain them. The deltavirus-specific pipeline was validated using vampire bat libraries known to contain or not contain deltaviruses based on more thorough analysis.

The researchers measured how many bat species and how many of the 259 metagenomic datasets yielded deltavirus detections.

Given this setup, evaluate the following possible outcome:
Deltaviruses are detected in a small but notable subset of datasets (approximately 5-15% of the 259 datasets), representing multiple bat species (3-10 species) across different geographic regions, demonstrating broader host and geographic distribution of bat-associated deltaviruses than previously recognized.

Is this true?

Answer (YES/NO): NO